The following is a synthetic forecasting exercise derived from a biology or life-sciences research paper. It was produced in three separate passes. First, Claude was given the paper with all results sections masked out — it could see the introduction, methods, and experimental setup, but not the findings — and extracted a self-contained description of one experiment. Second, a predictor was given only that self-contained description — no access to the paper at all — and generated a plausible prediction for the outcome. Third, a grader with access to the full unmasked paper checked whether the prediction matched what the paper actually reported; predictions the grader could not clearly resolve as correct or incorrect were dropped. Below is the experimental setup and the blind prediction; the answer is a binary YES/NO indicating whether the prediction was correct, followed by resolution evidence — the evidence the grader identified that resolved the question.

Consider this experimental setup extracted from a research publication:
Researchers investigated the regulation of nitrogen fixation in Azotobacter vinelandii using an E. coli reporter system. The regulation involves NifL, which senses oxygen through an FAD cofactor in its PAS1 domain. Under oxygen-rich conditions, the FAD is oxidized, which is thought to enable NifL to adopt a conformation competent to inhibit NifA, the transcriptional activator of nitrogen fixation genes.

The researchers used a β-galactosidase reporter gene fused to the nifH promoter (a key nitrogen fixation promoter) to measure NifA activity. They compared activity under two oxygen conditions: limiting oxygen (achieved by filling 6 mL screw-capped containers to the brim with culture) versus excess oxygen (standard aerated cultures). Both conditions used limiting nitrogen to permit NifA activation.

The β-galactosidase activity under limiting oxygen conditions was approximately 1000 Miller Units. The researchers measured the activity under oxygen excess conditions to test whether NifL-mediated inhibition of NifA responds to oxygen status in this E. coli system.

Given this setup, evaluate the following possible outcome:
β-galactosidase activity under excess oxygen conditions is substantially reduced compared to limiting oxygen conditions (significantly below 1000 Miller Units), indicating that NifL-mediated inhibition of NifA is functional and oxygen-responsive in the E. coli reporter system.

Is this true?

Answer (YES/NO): YES